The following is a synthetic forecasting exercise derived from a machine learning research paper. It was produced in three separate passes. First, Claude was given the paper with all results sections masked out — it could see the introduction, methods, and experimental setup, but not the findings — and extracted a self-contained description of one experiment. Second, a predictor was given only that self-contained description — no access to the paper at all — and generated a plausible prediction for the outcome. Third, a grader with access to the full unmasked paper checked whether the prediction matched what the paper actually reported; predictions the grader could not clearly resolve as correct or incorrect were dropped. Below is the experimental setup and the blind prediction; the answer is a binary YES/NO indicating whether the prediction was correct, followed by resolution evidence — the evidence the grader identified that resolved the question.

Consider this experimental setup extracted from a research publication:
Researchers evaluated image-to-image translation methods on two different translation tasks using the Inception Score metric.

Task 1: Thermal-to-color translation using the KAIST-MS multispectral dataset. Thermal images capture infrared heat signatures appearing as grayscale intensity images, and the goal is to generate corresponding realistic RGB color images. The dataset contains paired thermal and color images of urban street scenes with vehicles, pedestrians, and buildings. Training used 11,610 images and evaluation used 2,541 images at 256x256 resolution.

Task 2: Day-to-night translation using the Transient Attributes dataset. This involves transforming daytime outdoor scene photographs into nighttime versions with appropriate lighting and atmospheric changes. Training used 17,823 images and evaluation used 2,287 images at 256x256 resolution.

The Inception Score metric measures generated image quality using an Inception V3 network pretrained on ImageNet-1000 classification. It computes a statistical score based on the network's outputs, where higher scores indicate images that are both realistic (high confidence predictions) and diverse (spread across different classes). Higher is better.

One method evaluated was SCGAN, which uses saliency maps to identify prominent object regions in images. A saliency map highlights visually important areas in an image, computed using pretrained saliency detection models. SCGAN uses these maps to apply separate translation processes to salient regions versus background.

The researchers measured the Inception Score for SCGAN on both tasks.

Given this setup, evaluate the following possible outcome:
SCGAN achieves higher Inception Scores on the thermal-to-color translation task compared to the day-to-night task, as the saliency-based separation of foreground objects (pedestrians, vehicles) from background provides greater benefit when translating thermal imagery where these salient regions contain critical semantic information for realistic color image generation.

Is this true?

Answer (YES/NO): YES